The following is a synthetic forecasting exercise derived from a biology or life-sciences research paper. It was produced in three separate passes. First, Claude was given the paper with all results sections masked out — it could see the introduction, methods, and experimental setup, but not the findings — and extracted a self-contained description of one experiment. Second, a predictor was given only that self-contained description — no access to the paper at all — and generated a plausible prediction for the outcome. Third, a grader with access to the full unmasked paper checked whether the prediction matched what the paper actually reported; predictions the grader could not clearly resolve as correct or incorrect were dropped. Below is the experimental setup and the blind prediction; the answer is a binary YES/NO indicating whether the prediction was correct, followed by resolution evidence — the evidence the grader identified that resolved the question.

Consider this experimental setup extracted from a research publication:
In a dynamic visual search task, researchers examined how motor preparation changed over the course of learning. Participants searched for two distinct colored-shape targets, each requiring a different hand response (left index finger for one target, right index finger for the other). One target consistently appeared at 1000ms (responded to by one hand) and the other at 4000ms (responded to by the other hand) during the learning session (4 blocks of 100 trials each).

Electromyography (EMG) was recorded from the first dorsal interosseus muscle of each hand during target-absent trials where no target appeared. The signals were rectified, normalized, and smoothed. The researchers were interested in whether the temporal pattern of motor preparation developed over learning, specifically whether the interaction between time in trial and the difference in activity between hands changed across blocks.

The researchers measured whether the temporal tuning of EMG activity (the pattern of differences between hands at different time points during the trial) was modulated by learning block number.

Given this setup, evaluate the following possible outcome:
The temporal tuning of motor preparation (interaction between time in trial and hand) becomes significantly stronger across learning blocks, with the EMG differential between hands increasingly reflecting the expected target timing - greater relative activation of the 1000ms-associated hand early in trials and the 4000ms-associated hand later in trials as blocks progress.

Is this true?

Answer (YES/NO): NO